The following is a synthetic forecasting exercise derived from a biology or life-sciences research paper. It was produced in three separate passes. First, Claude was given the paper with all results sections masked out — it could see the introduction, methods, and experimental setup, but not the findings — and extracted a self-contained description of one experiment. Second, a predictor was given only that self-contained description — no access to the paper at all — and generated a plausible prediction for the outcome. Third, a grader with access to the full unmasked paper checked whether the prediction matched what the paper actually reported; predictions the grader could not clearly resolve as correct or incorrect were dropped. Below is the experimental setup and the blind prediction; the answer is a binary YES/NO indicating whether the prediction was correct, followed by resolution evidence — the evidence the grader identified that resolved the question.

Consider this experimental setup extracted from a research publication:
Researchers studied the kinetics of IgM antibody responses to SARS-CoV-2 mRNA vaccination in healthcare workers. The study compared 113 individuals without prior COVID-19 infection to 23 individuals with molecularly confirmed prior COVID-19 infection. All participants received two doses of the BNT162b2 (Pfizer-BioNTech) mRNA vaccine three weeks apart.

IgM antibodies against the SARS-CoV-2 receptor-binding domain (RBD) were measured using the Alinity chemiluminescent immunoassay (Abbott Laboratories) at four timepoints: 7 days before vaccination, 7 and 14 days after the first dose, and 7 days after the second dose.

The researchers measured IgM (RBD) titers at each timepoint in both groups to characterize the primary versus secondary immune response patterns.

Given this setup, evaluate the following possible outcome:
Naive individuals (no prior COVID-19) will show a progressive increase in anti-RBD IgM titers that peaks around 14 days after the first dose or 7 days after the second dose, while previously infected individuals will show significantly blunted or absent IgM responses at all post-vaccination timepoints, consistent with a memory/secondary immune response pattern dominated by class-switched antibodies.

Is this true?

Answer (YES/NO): YES